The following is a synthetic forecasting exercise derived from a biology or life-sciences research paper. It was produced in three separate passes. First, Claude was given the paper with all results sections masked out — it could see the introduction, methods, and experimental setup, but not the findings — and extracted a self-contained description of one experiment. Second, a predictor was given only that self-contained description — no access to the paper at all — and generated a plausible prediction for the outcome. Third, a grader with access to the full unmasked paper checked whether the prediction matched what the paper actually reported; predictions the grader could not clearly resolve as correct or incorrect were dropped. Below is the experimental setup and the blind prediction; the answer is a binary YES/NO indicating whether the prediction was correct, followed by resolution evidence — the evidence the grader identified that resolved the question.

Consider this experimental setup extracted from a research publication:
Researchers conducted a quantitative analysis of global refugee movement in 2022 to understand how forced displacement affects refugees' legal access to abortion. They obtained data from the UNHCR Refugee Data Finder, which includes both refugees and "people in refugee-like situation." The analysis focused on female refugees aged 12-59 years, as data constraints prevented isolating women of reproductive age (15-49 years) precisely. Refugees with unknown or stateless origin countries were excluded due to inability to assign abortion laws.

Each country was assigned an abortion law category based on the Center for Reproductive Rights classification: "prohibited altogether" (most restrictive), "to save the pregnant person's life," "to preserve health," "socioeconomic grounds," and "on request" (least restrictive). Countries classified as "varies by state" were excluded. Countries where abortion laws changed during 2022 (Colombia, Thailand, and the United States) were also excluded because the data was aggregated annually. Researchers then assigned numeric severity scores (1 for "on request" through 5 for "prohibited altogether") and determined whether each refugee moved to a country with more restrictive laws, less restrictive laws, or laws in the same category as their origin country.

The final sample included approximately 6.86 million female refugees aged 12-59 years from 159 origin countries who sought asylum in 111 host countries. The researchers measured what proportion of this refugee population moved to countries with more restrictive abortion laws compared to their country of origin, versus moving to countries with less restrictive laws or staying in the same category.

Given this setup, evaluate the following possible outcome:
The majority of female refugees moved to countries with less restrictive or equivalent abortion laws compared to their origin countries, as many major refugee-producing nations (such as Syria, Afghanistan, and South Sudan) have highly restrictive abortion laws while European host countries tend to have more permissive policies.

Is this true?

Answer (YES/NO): YES